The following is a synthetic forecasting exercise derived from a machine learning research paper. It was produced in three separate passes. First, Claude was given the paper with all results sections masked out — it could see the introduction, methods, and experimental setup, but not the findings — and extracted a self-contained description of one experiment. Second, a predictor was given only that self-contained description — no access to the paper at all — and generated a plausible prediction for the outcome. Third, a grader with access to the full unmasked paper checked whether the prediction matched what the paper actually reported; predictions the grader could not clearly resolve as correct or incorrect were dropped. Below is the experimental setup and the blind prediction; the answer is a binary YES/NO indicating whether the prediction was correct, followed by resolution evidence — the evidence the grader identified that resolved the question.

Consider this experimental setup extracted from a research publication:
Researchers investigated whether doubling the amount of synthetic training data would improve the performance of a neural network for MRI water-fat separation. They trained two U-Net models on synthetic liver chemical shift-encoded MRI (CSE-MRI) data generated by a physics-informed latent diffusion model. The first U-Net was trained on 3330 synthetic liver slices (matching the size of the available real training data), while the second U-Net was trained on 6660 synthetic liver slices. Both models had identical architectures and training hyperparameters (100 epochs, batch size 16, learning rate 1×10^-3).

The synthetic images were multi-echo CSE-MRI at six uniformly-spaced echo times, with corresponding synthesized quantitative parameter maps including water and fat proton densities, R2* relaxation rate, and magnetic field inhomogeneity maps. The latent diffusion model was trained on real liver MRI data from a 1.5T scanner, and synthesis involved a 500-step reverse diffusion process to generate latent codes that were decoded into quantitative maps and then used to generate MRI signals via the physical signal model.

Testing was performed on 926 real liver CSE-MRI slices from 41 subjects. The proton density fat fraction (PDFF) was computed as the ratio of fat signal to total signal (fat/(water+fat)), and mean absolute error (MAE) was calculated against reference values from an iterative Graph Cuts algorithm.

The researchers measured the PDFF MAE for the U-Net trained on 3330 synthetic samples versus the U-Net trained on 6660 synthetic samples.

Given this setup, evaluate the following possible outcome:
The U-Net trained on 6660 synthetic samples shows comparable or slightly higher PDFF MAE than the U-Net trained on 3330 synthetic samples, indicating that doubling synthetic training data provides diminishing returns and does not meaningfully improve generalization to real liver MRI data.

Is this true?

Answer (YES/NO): NO